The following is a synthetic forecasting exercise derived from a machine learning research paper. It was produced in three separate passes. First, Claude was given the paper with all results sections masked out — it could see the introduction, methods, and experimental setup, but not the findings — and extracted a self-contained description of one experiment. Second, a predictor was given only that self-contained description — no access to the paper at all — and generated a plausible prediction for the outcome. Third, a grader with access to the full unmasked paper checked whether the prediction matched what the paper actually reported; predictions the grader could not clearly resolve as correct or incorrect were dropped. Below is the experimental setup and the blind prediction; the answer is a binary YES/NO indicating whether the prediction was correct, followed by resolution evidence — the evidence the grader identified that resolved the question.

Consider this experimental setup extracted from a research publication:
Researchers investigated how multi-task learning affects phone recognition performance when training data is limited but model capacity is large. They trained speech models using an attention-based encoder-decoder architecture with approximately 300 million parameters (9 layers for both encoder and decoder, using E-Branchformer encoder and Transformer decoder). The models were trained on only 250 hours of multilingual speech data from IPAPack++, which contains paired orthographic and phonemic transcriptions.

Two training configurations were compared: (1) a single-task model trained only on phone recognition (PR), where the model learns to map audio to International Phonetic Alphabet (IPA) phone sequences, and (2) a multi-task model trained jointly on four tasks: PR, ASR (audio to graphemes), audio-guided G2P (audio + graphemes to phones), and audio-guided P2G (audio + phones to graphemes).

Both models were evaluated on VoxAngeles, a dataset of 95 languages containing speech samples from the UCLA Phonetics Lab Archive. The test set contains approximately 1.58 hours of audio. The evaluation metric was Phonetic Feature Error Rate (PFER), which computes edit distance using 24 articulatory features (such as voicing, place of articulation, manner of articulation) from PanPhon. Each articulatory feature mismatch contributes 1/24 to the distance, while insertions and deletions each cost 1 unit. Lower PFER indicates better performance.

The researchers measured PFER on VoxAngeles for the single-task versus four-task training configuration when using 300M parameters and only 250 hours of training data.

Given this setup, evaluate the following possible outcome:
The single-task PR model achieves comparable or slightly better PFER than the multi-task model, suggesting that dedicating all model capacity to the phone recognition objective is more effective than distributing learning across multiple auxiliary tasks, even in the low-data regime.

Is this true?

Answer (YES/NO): YES